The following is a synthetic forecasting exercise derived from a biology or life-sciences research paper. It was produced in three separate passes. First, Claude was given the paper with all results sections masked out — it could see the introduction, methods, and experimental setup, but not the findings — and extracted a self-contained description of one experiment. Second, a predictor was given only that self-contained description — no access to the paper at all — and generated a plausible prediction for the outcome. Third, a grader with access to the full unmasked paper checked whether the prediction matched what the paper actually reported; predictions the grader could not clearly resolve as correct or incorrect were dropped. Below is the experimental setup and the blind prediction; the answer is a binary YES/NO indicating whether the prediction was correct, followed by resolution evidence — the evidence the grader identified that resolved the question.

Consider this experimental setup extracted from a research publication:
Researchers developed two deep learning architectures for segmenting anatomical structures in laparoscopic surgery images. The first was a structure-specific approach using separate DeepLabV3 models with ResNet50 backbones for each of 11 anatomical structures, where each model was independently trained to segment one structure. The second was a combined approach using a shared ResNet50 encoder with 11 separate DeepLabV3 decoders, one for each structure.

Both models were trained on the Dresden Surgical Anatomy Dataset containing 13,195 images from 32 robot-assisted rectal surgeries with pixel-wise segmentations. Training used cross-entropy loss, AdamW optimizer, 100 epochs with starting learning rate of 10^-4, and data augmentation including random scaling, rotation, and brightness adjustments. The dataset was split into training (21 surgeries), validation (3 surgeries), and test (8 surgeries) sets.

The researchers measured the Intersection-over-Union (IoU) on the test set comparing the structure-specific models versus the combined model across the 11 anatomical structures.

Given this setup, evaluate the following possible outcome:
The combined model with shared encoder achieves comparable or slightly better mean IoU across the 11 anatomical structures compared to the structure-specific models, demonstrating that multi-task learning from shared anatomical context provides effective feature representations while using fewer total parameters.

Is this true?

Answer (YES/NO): NO